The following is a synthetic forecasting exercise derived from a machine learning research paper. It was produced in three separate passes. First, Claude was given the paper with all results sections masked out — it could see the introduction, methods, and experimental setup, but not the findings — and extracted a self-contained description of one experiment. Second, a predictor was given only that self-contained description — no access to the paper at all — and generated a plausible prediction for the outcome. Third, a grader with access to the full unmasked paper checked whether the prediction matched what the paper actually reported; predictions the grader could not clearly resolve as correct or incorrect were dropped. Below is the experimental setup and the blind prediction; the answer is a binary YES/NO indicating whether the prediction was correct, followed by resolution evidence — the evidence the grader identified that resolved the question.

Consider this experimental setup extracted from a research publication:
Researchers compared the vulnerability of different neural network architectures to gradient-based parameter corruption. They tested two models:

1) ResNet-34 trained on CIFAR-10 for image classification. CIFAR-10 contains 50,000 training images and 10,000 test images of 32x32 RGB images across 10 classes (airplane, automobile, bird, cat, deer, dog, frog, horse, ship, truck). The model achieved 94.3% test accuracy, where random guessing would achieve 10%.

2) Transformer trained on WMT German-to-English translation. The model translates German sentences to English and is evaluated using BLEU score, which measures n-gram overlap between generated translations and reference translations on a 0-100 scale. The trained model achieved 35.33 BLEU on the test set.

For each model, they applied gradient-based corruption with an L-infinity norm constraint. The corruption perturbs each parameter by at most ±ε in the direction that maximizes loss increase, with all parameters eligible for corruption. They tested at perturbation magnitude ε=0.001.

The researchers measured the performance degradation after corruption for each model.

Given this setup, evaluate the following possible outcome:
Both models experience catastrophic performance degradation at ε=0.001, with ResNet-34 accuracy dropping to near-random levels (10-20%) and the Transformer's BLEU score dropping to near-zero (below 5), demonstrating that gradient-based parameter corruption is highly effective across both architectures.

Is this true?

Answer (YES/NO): NO